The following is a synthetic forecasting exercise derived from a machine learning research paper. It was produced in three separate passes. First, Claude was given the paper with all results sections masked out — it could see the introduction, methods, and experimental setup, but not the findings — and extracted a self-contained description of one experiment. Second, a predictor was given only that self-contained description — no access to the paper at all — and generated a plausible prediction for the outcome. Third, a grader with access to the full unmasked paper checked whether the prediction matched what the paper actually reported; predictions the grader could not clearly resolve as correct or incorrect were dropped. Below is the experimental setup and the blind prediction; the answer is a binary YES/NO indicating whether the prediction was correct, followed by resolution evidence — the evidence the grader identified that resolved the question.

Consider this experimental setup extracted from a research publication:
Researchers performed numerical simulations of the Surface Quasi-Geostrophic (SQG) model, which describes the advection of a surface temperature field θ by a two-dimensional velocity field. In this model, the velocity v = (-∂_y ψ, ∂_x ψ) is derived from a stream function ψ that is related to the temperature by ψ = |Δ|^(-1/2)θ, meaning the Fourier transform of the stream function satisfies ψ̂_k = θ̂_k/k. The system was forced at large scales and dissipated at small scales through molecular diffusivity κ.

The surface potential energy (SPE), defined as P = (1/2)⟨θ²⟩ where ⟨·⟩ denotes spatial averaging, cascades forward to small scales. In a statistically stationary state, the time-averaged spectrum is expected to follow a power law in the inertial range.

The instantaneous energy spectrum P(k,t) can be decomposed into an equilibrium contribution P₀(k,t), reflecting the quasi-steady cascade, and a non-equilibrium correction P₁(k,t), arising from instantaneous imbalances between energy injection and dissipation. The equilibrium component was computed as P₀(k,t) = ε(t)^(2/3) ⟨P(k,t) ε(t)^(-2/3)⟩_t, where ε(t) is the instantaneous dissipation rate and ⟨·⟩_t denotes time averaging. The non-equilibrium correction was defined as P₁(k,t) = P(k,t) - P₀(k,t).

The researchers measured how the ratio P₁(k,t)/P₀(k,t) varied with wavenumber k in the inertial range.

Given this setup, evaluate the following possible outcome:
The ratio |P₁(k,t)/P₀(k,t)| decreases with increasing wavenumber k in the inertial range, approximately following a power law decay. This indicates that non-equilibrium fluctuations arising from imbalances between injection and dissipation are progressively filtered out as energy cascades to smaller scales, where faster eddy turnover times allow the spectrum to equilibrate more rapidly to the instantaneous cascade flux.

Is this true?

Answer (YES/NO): YES